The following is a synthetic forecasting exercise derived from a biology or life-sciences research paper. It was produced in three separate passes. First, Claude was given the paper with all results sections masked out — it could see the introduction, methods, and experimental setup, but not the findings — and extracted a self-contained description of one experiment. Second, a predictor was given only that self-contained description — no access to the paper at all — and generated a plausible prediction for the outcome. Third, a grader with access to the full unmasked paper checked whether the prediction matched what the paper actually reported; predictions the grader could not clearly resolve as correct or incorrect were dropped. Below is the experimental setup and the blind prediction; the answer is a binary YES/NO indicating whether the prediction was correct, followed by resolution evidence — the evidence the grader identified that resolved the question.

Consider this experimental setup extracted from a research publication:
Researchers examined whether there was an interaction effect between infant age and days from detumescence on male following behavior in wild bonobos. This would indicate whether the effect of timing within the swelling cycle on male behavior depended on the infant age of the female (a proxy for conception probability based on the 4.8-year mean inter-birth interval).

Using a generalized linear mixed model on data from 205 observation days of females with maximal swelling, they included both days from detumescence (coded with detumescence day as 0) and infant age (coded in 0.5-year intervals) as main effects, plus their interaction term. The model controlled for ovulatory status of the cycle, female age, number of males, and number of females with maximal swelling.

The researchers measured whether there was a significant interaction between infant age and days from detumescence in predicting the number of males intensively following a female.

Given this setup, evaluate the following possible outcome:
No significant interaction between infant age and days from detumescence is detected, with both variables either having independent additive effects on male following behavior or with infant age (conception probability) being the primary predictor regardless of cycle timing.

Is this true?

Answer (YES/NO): NO